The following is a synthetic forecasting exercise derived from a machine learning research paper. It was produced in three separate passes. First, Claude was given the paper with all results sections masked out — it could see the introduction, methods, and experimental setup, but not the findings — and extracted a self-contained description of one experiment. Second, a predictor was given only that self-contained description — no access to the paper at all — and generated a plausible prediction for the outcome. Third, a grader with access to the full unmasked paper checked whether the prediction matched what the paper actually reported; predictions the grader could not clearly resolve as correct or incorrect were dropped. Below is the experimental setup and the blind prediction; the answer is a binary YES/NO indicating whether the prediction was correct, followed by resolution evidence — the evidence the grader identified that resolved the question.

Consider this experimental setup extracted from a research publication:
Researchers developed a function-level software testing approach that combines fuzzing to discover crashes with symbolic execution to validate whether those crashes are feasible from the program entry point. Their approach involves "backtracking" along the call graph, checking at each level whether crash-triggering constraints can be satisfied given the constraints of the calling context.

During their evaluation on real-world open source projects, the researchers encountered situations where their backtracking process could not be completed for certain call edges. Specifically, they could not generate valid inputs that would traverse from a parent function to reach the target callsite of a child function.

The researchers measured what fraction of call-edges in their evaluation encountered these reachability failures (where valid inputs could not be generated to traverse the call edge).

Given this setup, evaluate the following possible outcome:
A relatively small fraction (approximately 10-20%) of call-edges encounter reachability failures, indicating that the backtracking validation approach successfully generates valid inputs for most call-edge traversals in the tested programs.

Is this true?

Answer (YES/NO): YES